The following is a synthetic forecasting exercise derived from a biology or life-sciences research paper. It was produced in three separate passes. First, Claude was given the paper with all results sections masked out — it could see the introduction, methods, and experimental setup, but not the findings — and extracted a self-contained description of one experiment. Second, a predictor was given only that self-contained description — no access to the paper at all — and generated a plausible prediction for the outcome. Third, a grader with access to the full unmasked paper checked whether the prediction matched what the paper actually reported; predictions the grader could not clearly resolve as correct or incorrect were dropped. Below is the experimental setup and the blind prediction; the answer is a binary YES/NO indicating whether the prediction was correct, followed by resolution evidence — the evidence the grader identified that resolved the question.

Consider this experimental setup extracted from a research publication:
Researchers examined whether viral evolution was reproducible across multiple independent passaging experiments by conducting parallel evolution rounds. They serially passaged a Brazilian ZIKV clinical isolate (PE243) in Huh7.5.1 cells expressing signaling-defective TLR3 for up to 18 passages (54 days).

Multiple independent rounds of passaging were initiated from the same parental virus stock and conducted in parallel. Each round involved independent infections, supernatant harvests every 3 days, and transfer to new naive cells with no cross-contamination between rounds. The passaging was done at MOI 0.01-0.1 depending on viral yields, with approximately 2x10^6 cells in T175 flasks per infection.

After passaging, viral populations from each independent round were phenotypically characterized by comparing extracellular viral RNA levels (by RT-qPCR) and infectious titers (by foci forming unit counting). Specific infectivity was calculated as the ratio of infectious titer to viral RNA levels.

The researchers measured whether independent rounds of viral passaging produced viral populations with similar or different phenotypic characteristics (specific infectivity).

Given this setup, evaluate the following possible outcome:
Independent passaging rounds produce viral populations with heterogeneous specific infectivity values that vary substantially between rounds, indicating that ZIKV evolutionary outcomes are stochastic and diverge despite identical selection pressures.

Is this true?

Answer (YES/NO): NO